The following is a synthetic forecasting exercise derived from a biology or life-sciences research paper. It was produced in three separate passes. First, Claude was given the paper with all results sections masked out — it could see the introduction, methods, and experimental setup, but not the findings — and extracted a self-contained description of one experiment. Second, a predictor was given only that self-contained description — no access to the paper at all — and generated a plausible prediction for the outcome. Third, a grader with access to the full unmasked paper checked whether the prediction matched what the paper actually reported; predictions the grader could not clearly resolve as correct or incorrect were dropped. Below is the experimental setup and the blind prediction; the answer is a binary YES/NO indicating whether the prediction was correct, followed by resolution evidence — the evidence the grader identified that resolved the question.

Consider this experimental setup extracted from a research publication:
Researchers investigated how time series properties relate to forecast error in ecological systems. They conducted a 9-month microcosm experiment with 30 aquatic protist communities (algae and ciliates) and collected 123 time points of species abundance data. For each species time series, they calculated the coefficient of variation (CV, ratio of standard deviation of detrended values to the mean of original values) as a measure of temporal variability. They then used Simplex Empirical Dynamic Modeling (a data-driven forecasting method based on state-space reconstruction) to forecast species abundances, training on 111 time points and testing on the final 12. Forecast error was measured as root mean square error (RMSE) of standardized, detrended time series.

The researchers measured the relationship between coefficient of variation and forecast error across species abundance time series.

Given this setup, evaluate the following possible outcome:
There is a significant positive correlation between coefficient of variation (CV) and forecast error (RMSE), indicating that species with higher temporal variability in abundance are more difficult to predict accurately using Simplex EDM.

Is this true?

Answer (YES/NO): NO